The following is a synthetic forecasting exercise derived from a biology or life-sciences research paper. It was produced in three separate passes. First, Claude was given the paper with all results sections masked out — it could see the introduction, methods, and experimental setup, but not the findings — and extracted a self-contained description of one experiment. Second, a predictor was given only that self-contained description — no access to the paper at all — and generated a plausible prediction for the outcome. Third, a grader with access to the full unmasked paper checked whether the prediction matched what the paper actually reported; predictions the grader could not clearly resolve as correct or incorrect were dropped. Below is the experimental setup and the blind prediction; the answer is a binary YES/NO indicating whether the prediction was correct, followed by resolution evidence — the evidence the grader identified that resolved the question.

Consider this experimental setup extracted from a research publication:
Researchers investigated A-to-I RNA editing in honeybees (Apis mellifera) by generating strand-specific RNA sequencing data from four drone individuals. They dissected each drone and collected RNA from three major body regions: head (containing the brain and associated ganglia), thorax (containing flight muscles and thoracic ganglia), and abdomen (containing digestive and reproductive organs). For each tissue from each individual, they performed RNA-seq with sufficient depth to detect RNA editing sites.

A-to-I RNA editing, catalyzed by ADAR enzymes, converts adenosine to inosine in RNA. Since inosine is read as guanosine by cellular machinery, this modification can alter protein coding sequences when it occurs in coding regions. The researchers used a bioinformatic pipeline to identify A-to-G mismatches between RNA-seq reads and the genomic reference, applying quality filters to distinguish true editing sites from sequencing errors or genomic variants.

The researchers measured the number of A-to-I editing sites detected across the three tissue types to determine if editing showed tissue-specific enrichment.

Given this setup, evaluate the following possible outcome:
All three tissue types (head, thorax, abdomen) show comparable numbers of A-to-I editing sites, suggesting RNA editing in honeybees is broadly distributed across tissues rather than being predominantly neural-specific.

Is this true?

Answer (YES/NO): NO